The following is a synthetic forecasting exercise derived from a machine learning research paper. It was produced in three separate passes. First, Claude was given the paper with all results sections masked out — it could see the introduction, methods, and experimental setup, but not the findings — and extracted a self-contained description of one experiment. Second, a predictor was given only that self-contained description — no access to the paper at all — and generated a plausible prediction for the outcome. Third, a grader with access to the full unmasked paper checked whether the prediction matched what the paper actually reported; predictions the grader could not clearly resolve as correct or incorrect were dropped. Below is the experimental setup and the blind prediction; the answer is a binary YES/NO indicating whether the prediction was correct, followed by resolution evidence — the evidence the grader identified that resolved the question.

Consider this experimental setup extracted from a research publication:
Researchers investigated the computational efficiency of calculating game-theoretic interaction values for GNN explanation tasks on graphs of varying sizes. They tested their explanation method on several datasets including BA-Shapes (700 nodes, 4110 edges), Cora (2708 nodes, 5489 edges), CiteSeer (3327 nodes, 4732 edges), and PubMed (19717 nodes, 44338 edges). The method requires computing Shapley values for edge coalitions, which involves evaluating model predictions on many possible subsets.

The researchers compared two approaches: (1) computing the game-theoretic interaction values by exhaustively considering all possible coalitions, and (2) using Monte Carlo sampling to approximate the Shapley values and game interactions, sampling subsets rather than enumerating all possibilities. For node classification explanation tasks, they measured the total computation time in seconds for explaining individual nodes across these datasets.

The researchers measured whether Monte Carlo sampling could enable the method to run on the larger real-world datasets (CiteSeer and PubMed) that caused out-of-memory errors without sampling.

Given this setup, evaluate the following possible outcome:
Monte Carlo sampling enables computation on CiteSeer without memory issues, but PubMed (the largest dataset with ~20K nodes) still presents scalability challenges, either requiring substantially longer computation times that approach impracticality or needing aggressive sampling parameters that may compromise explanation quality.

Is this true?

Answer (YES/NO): NO